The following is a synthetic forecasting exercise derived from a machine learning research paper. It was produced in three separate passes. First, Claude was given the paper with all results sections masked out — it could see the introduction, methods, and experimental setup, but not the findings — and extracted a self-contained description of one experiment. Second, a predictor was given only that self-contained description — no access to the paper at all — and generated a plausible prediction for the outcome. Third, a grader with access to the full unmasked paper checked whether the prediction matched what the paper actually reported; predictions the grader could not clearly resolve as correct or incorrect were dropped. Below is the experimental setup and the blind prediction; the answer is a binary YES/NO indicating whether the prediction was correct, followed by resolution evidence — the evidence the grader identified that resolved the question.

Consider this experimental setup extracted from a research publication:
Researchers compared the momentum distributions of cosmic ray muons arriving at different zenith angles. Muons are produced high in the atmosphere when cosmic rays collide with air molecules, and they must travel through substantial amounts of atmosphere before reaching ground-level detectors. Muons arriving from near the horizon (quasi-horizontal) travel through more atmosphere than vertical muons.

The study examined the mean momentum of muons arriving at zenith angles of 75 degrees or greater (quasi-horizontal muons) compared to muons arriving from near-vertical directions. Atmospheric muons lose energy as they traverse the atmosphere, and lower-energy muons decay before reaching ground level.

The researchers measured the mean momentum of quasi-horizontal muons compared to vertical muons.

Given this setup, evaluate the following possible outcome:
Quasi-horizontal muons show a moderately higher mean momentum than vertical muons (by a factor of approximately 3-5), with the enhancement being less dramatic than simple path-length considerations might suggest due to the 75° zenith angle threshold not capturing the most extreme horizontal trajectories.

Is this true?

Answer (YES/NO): YES